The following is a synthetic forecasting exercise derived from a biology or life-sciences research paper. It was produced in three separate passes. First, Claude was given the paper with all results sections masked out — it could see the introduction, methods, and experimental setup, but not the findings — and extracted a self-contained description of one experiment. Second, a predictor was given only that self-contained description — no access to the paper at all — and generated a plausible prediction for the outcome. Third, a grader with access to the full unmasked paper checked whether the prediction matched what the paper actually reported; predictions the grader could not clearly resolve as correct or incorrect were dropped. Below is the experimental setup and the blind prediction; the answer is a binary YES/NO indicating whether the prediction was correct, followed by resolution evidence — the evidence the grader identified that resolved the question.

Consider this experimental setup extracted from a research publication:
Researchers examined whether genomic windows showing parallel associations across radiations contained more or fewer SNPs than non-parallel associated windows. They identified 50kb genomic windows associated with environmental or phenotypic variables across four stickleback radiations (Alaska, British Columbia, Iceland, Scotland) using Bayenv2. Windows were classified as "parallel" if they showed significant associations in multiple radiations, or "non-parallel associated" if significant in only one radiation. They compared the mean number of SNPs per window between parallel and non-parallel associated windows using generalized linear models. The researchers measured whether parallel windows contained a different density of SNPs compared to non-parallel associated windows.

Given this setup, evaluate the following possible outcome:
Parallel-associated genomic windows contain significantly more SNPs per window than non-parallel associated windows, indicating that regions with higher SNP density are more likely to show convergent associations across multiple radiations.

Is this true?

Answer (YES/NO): YES